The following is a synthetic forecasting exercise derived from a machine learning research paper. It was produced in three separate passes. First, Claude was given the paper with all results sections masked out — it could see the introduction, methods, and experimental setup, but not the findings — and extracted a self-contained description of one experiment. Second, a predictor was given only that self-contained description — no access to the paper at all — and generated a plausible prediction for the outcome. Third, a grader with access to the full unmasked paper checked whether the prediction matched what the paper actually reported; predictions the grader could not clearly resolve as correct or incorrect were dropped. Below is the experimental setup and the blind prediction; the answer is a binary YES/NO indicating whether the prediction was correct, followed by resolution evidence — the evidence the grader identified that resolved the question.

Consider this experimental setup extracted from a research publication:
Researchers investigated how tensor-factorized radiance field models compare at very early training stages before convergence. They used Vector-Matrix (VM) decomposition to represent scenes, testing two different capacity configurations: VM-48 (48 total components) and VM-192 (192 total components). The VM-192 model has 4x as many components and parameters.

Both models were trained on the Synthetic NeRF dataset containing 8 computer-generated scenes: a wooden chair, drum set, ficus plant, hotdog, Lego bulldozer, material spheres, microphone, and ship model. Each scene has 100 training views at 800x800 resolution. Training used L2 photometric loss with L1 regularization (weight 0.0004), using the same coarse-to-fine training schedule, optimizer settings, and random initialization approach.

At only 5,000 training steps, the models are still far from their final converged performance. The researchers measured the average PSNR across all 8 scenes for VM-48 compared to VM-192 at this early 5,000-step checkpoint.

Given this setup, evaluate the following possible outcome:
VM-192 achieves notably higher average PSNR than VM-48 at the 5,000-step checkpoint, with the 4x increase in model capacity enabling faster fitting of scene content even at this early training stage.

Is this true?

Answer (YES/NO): YES